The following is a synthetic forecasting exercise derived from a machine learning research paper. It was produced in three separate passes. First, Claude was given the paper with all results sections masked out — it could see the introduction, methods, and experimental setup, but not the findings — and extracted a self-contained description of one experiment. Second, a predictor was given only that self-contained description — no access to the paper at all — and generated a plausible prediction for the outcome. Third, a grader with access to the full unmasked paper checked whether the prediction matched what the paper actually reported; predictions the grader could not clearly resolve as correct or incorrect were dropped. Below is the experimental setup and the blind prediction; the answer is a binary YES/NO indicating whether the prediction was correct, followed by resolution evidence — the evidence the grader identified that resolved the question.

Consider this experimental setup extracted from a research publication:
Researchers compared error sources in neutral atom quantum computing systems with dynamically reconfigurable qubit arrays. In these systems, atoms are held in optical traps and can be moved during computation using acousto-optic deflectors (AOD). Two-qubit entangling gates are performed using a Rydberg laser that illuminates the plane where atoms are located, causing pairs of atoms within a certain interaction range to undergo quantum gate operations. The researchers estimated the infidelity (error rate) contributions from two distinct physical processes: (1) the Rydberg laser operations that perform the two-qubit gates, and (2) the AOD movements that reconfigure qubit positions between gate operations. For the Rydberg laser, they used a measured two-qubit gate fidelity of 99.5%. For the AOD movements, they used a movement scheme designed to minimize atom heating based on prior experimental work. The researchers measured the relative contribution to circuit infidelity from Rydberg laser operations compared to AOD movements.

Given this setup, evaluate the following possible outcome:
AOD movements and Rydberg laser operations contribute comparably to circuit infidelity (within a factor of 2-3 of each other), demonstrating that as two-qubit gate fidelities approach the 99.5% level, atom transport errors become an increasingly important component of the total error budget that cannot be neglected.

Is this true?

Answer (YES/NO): NO